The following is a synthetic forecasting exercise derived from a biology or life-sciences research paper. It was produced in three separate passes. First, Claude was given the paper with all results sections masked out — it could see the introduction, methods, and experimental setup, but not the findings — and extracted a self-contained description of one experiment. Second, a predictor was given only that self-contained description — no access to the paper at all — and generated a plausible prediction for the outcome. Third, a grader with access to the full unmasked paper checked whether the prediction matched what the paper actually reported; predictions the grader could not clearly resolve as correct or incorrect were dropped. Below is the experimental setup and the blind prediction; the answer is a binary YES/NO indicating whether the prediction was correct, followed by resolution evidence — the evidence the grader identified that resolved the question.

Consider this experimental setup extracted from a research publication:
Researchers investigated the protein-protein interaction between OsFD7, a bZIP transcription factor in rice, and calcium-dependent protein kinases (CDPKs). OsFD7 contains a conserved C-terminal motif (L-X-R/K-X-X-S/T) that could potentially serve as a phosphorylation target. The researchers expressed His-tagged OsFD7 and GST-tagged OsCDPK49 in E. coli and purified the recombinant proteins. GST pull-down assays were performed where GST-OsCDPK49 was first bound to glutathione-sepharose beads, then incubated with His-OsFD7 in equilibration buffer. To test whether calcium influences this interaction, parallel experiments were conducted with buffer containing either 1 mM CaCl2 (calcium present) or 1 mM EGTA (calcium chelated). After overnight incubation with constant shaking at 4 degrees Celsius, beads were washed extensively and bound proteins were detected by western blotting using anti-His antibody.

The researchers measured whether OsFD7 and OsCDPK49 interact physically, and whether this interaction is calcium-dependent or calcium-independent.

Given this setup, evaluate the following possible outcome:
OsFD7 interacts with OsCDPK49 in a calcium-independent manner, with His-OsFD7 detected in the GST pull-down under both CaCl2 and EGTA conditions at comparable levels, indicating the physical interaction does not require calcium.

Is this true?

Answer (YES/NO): YES